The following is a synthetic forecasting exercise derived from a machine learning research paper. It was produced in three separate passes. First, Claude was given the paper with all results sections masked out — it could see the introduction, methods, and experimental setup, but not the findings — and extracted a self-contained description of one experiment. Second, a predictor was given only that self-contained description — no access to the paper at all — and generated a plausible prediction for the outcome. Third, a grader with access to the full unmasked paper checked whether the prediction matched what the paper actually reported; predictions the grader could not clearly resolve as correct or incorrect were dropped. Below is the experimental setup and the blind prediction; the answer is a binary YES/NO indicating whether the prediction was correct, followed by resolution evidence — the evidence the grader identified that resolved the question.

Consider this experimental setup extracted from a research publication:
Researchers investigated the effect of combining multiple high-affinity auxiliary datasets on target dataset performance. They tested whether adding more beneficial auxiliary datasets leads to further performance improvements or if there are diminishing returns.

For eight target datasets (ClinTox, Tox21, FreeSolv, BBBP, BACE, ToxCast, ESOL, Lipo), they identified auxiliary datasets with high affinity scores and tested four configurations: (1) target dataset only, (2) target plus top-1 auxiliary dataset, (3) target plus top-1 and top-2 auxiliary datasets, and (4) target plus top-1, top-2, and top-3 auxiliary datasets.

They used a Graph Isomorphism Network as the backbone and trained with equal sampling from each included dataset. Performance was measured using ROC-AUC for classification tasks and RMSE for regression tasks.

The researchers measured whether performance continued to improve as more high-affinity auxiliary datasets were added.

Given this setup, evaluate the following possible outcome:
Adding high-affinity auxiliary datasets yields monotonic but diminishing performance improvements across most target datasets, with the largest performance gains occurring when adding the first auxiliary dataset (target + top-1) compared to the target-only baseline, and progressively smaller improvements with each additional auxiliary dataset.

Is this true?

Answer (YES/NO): NO